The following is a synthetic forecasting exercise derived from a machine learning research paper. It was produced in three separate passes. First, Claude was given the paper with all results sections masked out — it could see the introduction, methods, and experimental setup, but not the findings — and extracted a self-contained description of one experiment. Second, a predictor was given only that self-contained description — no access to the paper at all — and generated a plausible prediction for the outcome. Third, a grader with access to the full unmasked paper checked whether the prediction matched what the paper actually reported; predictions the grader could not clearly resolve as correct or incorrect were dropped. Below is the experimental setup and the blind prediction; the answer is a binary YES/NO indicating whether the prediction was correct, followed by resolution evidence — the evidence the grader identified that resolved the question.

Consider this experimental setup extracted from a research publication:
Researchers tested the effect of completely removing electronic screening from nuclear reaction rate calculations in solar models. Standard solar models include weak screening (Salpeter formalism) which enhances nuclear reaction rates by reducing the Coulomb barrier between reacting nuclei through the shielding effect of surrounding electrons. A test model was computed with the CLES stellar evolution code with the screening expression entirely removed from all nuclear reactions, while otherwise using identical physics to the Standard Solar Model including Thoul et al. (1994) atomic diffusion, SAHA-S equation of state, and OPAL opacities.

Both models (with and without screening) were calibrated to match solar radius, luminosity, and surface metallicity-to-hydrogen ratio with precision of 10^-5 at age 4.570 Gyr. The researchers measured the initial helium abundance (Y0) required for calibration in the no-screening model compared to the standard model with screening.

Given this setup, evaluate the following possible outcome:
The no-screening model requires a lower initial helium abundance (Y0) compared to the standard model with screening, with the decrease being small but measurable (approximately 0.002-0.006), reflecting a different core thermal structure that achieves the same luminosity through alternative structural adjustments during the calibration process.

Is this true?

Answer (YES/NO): NO